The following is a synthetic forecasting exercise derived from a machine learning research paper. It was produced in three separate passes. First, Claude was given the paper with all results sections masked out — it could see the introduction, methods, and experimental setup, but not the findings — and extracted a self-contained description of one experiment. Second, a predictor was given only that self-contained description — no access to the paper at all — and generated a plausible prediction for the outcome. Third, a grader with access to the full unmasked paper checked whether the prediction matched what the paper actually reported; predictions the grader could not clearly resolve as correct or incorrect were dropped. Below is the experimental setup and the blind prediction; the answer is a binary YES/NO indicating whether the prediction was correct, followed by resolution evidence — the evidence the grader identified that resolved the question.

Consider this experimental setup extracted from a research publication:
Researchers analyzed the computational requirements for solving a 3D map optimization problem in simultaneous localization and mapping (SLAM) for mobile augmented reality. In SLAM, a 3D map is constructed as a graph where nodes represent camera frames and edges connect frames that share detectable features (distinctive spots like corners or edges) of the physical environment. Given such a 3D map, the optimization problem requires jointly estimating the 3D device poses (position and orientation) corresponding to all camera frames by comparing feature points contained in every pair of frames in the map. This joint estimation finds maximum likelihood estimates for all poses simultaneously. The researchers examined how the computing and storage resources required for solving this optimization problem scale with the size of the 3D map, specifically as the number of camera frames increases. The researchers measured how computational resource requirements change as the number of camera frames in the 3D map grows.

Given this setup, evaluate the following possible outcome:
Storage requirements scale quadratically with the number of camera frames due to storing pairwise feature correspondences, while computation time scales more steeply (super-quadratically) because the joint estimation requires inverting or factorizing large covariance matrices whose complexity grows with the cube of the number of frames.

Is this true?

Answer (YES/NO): NO